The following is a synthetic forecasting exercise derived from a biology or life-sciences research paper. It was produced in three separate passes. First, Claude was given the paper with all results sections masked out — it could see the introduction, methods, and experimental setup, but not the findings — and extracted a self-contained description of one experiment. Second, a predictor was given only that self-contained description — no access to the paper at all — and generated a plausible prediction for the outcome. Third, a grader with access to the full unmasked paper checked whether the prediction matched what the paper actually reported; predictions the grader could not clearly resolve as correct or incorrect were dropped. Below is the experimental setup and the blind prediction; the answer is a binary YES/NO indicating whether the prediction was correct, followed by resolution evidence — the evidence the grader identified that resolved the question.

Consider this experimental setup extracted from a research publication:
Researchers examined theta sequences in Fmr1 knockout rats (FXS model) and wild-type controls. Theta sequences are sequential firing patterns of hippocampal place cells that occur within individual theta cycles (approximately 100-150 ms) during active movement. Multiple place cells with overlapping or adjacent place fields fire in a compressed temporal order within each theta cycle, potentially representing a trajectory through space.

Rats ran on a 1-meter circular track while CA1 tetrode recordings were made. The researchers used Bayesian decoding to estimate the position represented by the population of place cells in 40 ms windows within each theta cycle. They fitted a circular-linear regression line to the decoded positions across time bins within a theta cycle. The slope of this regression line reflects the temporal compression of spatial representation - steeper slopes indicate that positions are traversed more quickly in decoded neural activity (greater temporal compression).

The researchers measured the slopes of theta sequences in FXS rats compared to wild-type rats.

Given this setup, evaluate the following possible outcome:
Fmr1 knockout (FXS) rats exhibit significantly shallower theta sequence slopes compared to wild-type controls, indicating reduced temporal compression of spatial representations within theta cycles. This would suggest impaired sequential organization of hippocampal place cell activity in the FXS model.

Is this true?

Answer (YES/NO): YES